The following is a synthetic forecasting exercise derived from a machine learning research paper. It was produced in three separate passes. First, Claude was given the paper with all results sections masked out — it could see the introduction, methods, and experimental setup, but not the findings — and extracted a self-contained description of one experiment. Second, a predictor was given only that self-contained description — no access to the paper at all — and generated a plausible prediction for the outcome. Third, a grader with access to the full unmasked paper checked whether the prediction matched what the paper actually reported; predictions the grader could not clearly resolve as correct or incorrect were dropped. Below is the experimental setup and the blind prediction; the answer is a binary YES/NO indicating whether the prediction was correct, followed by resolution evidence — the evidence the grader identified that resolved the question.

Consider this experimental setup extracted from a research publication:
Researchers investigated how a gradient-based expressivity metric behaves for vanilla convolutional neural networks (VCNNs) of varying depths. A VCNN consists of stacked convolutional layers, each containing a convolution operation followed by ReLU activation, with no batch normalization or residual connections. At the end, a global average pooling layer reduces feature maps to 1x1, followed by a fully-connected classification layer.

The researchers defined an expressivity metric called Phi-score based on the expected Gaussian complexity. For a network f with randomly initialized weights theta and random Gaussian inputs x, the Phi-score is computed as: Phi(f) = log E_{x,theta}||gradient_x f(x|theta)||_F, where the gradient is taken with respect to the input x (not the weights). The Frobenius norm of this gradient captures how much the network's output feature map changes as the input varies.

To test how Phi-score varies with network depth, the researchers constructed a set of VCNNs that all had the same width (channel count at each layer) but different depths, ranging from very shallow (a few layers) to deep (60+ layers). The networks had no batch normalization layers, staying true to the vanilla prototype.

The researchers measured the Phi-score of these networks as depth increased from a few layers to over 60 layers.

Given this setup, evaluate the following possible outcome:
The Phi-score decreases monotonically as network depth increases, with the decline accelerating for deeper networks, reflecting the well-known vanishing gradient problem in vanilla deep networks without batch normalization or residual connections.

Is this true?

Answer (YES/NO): NO